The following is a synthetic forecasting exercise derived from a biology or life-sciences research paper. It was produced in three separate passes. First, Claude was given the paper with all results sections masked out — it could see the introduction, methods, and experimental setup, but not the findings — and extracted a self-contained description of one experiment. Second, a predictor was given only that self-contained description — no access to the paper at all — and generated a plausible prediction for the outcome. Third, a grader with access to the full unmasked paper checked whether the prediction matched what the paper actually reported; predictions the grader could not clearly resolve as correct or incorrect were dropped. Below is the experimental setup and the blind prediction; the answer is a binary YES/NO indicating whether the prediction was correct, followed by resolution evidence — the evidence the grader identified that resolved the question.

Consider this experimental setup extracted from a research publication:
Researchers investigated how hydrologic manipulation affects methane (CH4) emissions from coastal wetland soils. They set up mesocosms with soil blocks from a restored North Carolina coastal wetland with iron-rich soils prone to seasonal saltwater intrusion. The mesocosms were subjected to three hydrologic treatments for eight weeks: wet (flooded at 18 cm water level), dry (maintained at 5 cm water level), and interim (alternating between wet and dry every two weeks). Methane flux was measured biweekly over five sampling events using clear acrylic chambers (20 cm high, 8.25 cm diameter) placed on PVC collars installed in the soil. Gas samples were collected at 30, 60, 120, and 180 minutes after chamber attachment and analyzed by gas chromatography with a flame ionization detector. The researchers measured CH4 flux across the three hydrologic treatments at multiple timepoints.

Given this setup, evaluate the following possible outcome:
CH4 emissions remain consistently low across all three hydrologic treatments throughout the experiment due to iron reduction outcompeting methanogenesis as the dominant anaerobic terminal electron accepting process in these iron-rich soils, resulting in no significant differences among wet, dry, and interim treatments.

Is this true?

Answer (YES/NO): NO